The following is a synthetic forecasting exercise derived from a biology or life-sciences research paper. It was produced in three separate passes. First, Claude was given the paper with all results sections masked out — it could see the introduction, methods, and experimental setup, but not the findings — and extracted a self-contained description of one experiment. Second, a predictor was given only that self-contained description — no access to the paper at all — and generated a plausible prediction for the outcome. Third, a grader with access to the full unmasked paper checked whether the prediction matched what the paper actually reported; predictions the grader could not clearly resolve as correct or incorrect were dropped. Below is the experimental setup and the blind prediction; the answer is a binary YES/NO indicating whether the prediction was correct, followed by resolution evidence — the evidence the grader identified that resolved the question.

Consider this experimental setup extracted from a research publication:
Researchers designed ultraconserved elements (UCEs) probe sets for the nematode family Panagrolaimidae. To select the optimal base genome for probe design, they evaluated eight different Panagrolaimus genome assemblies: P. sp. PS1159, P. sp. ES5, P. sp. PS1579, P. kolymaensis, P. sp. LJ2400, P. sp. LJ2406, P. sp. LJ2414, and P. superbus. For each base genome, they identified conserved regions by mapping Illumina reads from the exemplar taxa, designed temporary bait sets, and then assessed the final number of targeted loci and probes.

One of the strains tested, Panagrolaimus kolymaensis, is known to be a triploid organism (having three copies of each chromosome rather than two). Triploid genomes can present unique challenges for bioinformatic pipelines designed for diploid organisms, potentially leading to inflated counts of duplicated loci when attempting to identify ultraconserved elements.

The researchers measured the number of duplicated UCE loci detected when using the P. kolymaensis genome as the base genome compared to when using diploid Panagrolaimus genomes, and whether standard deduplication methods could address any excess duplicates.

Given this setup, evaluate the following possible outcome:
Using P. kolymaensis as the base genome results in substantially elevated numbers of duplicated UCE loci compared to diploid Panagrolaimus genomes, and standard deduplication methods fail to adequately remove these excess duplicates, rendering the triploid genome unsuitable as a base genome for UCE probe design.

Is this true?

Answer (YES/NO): NO